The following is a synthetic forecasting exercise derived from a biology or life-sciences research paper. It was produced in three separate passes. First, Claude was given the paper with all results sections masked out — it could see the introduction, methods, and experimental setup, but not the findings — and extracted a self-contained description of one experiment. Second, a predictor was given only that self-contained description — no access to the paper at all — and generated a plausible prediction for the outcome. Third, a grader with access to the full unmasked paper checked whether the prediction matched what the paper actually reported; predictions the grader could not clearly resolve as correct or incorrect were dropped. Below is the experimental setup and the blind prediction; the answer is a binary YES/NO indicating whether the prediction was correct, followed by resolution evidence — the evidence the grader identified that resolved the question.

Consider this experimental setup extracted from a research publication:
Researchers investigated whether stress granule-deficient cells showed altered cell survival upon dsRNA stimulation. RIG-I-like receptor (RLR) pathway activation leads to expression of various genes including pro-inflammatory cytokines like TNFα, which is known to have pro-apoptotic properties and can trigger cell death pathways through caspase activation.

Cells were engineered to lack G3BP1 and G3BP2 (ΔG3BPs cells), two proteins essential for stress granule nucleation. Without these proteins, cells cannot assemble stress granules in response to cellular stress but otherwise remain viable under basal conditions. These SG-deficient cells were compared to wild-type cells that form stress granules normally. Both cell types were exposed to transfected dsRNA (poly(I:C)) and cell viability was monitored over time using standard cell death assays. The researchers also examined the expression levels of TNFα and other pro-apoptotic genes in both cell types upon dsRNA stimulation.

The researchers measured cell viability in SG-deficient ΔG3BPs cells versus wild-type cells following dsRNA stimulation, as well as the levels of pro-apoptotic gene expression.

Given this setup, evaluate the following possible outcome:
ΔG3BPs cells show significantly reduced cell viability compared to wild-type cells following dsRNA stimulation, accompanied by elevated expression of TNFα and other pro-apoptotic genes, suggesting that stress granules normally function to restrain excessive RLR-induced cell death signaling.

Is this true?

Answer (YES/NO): YES